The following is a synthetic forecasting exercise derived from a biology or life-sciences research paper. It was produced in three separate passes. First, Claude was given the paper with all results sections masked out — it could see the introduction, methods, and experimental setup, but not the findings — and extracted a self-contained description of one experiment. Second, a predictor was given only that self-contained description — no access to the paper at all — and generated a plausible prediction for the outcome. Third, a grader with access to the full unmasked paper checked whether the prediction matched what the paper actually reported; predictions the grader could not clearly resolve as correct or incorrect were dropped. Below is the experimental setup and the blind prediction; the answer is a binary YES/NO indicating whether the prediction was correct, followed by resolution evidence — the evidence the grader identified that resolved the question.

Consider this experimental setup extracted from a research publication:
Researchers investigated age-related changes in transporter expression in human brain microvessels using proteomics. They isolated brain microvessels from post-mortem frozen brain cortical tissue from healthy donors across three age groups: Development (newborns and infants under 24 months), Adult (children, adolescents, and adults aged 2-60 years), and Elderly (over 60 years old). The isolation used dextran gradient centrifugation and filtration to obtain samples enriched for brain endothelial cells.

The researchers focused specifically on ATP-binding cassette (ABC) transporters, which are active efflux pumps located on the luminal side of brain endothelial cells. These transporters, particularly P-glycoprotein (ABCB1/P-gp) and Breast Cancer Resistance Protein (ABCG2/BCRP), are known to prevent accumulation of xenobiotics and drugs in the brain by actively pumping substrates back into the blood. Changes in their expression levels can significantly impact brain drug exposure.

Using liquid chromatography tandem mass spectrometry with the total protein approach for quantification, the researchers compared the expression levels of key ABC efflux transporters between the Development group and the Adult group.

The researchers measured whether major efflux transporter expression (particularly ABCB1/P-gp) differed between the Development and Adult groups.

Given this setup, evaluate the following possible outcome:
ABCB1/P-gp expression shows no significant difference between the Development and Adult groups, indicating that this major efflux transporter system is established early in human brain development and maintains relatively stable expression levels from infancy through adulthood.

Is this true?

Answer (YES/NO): YES